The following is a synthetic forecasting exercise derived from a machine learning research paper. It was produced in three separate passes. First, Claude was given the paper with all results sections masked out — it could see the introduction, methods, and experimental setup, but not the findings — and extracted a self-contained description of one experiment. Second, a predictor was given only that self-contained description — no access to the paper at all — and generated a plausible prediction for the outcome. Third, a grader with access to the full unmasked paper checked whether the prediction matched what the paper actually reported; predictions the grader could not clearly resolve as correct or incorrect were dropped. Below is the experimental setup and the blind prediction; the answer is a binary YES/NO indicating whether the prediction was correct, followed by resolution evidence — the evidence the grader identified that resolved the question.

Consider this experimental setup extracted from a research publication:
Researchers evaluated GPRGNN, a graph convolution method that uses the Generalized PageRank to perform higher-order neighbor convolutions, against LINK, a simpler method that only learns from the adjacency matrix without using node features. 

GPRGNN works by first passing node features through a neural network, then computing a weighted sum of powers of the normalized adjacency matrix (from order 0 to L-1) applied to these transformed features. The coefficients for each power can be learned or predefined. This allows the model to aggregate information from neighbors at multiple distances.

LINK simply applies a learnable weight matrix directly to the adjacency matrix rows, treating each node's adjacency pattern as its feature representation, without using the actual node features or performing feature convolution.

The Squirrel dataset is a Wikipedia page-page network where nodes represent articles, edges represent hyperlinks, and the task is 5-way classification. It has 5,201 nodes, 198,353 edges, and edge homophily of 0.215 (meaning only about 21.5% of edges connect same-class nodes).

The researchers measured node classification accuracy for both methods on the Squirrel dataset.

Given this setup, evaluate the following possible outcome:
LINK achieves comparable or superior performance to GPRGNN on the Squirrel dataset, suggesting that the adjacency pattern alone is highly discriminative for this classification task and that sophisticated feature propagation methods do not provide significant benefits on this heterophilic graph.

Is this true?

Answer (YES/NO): YES